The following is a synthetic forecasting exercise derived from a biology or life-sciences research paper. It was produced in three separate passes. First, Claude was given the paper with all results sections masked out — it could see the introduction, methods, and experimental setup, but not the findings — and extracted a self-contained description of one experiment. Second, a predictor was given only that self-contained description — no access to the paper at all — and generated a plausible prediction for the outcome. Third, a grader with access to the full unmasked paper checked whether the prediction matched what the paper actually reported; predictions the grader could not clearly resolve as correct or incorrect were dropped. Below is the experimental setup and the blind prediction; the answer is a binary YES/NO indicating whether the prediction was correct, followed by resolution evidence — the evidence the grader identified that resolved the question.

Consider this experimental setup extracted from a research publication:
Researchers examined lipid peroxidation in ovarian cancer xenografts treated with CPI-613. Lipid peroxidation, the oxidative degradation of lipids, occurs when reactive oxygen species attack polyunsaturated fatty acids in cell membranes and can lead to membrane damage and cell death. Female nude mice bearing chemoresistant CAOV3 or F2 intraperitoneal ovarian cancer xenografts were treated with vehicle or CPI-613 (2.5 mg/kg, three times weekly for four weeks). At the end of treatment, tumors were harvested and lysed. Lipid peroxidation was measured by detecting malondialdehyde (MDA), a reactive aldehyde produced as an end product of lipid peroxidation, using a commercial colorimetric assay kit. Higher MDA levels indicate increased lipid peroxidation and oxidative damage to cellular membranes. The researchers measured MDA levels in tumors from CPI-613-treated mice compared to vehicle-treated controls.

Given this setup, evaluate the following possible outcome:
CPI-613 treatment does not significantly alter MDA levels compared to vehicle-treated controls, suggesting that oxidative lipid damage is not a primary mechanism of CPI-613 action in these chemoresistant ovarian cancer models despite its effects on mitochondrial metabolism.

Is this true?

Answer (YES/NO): NO